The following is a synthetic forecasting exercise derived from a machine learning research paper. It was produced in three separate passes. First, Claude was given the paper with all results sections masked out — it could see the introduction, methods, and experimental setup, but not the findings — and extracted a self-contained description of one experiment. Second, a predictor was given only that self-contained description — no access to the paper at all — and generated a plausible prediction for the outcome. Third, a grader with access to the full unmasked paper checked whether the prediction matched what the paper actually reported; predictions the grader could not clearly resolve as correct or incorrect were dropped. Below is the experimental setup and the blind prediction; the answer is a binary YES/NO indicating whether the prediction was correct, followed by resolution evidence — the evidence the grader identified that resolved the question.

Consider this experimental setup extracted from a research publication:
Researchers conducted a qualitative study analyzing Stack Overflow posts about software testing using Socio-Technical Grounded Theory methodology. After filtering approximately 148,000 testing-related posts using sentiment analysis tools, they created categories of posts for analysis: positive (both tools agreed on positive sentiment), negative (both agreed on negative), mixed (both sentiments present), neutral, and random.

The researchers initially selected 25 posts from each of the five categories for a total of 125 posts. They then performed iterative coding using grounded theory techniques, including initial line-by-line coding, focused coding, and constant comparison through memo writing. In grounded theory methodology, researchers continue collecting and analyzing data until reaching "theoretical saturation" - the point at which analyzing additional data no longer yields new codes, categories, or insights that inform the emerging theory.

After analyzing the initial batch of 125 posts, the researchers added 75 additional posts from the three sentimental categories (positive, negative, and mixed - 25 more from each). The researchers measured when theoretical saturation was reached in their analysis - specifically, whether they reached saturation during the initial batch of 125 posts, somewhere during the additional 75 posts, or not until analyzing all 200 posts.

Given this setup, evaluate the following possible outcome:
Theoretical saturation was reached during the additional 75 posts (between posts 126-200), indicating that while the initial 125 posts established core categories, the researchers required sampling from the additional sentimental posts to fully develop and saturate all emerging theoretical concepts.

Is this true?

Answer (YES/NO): YES